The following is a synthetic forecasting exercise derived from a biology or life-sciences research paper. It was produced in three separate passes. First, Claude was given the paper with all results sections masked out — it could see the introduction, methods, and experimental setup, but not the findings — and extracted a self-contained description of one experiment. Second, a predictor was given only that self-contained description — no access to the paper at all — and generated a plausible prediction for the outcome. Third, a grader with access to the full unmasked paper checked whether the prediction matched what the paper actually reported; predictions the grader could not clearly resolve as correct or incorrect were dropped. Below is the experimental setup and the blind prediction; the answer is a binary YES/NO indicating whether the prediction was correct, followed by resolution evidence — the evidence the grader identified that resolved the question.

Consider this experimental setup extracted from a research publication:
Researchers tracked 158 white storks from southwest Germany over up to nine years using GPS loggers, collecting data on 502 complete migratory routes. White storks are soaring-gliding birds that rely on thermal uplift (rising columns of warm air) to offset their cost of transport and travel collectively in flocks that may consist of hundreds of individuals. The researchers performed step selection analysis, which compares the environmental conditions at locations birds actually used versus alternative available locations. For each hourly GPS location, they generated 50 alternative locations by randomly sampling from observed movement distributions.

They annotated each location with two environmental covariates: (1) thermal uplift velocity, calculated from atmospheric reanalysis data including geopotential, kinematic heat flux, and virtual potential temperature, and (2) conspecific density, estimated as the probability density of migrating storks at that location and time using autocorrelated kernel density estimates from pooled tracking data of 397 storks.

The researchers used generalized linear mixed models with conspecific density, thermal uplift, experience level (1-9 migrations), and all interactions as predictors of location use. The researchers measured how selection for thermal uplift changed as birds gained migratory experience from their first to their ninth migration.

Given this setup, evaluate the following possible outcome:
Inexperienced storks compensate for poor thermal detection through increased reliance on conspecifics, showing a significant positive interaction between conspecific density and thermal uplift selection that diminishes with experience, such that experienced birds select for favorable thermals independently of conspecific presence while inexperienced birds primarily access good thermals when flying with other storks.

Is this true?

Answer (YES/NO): NO